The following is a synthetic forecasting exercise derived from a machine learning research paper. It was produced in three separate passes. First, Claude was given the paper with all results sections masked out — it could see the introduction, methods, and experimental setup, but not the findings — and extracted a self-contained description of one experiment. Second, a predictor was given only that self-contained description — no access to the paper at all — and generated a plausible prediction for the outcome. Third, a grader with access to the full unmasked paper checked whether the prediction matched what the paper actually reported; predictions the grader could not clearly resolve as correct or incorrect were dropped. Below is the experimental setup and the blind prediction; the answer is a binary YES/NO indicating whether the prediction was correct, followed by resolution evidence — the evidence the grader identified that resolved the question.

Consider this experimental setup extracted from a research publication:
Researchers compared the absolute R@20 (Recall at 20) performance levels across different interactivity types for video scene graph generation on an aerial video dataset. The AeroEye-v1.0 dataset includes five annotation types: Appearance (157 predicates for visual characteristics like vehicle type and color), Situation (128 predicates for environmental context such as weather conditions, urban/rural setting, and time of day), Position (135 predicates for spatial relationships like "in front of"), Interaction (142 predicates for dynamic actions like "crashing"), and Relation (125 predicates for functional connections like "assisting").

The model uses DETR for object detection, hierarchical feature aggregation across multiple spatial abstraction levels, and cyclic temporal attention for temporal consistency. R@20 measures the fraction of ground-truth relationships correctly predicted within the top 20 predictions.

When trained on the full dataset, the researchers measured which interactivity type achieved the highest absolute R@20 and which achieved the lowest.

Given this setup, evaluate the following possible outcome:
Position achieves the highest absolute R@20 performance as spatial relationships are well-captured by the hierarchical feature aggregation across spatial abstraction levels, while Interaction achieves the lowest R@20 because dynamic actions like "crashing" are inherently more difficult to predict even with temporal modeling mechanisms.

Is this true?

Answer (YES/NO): NO